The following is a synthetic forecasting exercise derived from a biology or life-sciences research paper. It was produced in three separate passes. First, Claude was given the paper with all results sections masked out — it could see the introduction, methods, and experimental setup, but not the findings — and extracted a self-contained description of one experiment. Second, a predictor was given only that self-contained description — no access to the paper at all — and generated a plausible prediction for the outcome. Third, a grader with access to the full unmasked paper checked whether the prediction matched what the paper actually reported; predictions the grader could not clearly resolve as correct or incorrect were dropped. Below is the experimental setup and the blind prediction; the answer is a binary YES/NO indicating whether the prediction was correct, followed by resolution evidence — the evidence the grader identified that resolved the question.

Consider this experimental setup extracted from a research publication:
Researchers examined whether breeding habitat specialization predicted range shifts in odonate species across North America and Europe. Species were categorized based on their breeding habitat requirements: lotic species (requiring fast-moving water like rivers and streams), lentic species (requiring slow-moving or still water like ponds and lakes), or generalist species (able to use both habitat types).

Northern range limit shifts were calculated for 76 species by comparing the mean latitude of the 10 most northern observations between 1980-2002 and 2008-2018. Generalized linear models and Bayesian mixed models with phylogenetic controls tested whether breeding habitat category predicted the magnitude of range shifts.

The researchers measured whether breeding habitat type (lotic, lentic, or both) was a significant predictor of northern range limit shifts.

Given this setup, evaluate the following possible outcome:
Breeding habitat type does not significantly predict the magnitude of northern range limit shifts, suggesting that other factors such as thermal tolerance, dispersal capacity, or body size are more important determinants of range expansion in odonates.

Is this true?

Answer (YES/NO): NO